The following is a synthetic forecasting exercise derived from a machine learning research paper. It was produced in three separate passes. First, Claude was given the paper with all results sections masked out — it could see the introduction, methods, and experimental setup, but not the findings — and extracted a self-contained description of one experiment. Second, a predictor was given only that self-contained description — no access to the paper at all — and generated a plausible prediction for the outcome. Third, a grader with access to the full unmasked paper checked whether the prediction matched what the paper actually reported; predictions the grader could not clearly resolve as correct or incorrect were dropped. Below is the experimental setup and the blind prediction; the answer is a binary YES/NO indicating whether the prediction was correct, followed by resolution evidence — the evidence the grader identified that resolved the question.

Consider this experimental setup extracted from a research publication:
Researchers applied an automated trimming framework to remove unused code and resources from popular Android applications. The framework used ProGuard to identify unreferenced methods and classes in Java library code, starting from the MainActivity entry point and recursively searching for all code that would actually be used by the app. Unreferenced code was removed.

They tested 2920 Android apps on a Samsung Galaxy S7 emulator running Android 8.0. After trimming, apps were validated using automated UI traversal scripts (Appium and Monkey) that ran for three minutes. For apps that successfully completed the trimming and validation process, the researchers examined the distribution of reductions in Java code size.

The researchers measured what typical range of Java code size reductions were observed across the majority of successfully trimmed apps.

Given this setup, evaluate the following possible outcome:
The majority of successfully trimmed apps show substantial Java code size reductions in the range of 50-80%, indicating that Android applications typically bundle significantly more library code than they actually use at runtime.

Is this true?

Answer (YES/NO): NO